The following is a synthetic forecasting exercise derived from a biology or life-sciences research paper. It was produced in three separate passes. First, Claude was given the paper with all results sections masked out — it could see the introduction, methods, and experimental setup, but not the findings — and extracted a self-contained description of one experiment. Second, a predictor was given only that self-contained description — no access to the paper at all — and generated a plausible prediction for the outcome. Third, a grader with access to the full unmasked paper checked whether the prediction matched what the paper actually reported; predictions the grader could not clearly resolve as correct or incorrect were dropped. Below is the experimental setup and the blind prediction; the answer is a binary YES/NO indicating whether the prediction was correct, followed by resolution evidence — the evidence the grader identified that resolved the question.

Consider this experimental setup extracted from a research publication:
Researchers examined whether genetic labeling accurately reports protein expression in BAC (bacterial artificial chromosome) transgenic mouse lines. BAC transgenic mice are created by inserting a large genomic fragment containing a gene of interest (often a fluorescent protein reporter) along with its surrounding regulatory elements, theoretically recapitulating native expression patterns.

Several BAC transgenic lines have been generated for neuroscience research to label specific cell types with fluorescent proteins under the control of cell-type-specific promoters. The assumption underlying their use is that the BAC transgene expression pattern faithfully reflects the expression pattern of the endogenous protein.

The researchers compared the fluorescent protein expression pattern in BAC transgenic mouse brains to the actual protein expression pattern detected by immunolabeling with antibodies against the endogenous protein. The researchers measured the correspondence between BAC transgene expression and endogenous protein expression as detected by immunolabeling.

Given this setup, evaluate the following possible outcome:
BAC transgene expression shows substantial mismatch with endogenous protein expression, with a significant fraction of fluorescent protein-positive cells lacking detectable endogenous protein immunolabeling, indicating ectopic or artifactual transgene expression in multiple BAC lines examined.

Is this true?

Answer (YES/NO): NO